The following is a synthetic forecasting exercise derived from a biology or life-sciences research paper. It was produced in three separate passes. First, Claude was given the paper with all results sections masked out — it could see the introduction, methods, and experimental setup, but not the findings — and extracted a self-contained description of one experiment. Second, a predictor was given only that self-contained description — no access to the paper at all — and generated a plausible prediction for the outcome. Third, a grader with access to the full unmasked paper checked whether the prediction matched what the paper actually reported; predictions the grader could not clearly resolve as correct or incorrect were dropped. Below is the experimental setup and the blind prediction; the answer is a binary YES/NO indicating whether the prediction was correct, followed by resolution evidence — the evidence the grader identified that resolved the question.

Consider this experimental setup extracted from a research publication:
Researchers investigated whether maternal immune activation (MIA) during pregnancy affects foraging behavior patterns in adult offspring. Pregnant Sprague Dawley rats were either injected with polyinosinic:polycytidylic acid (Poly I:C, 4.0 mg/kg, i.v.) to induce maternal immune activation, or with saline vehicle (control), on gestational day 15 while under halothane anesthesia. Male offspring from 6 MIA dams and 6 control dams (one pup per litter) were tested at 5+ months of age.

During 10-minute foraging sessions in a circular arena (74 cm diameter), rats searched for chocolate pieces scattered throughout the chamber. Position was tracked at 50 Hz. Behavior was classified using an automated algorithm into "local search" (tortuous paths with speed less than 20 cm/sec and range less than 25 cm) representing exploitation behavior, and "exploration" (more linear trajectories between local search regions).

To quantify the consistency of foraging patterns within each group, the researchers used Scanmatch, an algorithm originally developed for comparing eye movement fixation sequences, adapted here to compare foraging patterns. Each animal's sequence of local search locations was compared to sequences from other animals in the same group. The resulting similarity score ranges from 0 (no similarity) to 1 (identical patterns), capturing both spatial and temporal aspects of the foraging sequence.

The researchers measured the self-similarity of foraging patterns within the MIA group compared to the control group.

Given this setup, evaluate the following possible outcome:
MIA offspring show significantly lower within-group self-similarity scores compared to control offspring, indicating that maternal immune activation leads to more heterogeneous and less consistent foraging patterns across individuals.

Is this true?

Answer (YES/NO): NO